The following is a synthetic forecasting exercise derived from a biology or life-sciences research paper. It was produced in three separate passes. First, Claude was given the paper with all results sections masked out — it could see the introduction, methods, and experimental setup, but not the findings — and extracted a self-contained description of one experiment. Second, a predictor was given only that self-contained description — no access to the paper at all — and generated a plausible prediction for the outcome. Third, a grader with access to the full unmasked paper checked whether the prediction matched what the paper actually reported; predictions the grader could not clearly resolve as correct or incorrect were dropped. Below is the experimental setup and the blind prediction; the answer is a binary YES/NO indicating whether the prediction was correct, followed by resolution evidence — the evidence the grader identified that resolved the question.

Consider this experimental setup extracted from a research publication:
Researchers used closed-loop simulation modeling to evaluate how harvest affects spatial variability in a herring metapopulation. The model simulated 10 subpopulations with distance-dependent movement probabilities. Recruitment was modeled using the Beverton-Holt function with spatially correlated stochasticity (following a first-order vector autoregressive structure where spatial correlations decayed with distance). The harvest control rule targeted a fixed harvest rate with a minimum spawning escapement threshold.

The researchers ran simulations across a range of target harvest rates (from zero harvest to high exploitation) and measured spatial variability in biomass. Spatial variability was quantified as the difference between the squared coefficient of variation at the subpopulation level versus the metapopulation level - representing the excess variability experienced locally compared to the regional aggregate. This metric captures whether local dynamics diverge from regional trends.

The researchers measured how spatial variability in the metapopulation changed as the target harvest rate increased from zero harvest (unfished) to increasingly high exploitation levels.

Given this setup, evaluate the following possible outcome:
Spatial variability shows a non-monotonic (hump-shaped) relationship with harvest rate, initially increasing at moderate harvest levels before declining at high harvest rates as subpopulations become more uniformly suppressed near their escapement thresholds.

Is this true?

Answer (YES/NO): NO